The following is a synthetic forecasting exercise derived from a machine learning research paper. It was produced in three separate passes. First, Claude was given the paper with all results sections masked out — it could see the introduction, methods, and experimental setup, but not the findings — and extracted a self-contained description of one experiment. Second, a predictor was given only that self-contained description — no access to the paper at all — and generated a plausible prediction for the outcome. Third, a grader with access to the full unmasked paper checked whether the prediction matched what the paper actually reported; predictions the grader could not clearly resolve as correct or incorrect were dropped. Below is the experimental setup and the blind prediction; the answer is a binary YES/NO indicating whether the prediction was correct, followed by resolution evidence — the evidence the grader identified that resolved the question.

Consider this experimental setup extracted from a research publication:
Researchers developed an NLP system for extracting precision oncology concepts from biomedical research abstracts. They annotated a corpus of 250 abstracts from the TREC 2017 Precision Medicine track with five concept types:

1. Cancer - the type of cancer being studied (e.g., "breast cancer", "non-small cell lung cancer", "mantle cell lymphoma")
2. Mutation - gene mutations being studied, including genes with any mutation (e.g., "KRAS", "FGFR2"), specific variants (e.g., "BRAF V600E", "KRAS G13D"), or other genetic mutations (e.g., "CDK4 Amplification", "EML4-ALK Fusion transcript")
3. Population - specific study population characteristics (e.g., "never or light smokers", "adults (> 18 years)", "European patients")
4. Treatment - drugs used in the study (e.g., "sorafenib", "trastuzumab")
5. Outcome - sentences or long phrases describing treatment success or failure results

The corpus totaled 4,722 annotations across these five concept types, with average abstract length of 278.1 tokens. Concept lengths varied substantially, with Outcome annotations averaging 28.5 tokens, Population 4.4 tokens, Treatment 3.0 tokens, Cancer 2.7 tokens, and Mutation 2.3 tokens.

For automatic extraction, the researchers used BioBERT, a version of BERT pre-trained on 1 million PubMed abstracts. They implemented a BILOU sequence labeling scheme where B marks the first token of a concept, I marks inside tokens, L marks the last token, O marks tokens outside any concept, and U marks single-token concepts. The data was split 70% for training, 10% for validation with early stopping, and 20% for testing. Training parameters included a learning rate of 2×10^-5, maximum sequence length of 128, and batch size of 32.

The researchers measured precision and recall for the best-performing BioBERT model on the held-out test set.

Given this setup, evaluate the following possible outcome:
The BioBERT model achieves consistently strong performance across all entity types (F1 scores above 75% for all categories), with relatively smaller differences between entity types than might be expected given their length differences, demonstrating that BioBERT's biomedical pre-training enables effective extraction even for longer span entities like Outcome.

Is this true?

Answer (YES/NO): NO